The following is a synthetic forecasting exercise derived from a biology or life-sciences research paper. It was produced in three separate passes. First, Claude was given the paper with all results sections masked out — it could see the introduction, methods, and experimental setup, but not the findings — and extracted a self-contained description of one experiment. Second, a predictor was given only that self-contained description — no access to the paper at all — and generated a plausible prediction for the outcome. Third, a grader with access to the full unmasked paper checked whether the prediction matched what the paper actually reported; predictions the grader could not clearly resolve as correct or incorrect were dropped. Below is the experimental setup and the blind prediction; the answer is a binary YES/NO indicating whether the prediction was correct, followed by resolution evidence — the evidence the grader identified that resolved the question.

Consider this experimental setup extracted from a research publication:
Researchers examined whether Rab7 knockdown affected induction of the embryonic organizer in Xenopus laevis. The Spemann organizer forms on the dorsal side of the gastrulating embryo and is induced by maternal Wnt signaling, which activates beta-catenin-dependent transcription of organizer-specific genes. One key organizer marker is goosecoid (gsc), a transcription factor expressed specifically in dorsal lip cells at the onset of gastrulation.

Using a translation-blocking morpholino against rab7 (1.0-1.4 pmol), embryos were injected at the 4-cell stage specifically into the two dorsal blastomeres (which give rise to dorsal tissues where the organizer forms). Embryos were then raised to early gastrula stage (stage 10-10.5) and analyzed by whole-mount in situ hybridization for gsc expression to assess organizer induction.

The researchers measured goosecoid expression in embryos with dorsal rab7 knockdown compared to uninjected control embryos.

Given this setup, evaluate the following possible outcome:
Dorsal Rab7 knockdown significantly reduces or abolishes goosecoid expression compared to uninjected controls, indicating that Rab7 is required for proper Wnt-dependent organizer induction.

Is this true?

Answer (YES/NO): NO